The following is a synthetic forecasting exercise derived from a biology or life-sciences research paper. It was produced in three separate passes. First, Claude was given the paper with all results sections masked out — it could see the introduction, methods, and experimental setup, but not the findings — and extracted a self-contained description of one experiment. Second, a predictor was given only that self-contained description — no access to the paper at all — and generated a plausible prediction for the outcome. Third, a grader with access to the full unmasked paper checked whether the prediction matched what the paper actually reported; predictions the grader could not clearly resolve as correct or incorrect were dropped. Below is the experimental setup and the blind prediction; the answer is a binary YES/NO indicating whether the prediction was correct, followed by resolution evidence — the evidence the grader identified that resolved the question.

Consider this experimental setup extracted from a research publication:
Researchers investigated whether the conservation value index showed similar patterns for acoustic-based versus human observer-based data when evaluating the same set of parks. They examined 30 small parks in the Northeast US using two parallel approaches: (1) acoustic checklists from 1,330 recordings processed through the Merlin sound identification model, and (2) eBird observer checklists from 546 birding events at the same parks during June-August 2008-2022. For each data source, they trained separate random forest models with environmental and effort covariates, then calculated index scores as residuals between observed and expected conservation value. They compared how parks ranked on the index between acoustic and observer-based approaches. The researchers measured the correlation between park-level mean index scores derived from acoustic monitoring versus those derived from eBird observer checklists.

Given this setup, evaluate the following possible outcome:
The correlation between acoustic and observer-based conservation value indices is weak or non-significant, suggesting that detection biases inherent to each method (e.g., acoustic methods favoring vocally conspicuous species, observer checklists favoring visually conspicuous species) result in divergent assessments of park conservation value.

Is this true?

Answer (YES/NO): YES